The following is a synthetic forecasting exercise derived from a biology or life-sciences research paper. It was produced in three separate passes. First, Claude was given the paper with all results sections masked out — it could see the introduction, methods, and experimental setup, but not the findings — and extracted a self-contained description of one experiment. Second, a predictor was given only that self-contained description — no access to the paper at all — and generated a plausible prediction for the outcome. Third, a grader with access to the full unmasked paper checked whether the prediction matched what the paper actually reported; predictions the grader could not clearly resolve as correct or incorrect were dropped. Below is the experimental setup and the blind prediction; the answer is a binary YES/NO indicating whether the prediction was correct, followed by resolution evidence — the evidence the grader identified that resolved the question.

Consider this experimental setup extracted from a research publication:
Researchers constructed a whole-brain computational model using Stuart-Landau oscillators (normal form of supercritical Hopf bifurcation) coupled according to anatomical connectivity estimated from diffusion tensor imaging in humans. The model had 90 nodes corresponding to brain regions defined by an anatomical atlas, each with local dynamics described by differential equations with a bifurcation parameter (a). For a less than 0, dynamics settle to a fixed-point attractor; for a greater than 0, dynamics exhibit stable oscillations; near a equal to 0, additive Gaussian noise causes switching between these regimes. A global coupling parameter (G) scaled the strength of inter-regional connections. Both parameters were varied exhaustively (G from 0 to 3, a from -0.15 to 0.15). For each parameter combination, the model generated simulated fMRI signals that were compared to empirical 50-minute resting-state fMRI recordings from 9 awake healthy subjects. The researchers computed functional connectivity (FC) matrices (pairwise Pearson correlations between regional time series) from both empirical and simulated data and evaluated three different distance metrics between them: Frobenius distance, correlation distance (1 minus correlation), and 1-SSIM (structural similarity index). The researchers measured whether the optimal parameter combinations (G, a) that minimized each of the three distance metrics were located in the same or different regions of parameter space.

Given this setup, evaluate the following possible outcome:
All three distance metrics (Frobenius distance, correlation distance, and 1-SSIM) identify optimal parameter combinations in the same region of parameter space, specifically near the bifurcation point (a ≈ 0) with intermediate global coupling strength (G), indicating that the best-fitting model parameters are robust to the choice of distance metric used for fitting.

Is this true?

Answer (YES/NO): NO